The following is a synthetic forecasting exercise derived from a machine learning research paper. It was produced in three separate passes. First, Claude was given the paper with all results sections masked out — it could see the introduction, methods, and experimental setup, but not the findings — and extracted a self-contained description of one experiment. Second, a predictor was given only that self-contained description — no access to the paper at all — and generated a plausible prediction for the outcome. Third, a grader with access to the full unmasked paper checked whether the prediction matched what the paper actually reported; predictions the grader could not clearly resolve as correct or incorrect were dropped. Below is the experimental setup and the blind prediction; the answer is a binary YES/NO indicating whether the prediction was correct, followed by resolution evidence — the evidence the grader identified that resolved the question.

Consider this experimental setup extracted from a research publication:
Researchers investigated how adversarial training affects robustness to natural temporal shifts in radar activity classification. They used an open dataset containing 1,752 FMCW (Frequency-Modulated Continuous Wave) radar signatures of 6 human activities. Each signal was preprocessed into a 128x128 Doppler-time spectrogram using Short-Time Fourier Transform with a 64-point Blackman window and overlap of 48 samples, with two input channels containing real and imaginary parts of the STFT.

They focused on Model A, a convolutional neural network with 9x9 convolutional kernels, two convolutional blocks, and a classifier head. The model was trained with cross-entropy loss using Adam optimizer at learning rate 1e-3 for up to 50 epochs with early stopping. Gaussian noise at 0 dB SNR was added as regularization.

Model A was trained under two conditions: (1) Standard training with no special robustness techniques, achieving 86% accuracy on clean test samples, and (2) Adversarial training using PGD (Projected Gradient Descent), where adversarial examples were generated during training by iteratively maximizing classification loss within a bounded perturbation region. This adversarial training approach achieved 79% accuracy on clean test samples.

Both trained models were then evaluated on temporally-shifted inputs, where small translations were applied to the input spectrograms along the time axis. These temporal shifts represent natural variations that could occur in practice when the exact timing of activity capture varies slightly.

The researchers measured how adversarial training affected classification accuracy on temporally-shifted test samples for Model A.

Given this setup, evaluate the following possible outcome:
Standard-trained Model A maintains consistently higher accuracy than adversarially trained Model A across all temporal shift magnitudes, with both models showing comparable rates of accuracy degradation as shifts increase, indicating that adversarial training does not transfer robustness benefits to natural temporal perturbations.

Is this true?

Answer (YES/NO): NO